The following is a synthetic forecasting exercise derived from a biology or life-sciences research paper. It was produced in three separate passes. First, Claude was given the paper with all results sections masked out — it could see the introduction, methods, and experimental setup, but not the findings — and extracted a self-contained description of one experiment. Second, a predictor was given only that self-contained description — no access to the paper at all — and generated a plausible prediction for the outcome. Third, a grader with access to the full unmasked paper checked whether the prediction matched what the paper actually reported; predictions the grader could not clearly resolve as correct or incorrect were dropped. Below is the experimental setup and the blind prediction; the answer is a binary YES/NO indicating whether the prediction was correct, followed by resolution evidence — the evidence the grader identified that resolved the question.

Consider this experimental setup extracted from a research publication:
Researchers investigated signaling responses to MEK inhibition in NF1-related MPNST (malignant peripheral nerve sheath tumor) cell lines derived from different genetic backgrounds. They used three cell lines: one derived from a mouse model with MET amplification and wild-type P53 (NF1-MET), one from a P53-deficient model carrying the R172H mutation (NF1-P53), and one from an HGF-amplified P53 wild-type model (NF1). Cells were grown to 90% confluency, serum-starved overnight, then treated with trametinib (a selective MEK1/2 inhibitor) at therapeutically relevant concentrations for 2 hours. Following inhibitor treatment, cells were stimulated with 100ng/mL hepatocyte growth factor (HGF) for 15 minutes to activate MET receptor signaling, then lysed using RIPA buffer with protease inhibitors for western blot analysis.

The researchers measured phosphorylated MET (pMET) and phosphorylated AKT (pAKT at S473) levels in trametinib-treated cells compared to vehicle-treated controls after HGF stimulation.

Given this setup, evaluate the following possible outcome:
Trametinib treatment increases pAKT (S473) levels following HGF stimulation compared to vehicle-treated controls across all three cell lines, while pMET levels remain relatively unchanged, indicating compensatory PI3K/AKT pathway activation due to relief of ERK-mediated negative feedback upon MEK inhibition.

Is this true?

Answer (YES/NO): NO